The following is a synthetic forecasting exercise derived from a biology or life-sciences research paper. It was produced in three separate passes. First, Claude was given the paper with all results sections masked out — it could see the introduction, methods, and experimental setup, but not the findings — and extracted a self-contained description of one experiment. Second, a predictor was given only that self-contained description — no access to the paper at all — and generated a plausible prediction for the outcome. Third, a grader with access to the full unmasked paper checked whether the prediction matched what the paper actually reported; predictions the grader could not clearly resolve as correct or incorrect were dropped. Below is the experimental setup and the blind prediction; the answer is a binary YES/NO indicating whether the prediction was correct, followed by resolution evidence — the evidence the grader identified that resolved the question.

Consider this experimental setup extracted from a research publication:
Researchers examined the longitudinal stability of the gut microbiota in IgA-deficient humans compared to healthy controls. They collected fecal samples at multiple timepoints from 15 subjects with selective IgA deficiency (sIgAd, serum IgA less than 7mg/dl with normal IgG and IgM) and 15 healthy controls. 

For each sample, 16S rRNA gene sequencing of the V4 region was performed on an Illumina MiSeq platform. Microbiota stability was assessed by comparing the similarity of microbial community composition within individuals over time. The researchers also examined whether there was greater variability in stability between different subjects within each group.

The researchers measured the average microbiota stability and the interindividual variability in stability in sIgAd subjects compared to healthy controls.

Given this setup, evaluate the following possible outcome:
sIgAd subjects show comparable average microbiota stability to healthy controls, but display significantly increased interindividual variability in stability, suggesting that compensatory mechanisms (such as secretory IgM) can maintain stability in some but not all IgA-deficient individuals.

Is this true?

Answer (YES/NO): YES